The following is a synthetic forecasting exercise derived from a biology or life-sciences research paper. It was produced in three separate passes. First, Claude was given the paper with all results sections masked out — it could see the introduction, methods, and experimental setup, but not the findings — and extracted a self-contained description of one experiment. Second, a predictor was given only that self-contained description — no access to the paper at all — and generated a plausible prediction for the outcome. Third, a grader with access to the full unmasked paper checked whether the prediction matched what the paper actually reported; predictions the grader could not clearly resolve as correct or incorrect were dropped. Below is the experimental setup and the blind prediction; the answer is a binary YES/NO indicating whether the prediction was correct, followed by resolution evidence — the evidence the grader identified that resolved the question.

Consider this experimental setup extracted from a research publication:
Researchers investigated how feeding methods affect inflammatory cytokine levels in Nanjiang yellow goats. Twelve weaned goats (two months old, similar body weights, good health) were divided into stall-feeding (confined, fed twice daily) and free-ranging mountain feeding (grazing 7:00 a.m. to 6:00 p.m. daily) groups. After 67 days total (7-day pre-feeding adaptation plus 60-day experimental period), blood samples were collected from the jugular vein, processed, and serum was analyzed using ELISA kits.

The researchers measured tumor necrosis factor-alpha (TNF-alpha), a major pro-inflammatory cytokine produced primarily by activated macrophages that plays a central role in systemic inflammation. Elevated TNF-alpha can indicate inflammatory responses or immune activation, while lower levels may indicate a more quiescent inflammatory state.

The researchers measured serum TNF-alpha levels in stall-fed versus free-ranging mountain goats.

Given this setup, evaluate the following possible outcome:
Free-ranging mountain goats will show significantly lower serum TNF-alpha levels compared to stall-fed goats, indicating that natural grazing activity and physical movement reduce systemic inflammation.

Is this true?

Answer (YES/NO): NO